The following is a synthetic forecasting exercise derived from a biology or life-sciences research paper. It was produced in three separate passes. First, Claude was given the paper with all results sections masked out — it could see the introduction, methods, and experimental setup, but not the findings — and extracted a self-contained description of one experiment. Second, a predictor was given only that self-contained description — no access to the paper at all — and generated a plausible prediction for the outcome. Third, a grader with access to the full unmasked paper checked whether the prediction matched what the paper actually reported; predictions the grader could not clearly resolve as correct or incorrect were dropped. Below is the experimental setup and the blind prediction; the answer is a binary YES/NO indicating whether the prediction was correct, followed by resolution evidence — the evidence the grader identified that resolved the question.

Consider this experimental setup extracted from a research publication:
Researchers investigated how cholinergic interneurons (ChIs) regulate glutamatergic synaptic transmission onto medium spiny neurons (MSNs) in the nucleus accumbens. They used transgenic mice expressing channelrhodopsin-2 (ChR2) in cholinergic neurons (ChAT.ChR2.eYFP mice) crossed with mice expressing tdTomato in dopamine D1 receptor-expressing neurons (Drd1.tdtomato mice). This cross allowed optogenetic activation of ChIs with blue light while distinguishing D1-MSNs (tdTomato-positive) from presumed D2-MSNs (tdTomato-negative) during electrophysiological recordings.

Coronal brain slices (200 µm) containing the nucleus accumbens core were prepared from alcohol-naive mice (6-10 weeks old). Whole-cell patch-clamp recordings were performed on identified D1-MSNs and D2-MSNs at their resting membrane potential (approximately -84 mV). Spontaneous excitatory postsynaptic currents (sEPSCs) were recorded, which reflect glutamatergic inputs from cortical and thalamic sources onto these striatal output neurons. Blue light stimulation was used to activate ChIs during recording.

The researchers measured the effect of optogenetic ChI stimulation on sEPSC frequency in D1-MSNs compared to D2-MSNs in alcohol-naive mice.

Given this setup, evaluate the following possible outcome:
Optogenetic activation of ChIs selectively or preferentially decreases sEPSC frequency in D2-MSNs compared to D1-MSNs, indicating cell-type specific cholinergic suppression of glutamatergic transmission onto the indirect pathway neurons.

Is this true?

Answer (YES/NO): NO